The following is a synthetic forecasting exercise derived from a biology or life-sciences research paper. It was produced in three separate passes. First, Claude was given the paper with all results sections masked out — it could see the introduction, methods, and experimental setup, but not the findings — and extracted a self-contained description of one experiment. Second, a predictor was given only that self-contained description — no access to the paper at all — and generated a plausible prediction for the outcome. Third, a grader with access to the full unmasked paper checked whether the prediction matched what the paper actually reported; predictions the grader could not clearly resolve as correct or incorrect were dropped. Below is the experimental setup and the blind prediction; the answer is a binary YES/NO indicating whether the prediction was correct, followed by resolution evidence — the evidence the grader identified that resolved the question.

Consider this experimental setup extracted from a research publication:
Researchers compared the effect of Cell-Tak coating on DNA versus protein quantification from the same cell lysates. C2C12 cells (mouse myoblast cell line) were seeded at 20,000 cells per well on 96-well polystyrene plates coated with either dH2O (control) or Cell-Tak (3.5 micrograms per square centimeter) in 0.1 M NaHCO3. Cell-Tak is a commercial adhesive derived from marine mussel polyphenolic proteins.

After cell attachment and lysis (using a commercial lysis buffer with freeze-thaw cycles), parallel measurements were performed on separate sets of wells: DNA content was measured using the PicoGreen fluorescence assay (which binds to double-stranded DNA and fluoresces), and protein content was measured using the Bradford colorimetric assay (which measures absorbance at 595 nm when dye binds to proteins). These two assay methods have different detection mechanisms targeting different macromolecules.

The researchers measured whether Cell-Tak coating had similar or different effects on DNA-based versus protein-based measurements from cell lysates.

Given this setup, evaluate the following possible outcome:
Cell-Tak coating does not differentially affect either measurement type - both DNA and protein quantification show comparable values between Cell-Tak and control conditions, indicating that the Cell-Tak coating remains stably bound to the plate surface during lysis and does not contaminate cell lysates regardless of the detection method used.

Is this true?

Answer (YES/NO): NO